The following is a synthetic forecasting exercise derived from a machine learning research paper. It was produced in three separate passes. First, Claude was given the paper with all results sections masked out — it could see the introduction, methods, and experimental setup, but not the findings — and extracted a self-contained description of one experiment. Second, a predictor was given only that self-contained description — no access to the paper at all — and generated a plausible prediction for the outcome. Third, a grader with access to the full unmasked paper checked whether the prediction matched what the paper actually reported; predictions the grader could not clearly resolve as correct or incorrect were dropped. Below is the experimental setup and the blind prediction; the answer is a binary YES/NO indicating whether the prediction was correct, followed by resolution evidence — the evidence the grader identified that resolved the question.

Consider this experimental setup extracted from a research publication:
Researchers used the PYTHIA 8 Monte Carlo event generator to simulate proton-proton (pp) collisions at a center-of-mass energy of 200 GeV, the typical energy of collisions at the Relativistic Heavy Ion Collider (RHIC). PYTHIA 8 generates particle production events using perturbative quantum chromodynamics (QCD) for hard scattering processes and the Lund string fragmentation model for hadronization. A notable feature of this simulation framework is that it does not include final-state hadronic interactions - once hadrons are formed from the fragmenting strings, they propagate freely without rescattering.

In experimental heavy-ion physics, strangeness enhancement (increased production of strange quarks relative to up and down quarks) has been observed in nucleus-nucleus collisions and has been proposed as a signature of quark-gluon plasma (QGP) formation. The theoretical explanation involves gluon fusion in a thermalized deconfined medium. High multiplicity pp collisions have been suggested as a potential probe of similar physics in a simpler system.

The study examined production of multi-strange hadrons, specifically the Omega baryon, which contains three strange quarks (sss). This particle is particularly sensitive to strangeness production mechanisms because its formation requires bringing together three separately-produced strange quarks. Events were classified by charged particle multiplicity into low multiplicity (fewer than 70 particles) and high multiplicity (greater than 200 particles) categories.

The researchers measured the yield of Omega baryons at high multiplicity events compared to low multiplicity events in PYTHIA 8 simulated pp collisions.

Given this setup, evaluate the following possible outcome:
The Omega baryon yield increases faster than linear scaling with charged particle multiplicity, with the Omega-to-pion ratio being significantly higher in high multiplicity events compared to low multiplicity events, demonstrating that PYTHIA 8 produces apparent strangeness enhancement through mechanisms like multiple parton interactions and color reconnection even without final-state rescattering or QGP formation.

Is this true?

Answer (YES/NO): NO